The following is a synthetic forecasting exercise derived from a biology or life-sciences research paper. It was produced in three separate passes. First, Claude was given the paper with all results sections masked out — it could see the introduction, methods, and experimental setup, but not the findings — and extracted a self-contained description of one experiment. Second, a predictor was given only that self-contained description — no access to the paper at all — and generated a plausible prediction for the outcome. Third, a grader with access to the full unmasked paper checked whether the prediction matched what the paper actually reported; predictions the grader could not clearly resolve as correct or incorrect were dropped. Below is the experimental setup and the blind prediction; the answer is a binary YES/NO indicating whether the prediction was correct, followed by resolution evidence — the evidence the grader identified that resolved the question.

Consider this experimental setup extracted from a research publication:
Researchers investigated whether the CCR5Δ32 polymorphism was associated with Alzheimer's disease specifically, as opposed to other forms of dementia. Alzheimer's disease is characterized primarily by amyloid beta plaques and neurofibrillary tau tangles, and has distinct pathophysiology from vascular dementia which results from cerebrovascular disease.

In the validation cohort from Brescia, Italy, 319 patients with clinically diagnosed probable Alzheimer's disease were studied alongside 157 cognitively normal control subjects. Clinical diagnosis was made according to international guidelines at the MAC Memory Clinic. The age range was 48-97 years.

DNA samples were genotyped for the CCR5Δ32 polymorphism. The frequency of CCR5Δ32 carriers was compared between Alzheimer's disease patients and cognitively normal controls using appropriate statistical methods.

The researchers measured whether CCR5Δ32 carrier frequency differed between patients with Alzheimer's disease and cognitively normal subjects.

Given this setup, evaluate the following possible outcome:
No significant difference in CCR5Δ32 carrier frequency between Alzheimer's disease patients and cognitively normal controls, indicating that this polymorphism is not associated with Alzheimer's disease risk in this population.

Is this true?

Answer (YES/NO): YES